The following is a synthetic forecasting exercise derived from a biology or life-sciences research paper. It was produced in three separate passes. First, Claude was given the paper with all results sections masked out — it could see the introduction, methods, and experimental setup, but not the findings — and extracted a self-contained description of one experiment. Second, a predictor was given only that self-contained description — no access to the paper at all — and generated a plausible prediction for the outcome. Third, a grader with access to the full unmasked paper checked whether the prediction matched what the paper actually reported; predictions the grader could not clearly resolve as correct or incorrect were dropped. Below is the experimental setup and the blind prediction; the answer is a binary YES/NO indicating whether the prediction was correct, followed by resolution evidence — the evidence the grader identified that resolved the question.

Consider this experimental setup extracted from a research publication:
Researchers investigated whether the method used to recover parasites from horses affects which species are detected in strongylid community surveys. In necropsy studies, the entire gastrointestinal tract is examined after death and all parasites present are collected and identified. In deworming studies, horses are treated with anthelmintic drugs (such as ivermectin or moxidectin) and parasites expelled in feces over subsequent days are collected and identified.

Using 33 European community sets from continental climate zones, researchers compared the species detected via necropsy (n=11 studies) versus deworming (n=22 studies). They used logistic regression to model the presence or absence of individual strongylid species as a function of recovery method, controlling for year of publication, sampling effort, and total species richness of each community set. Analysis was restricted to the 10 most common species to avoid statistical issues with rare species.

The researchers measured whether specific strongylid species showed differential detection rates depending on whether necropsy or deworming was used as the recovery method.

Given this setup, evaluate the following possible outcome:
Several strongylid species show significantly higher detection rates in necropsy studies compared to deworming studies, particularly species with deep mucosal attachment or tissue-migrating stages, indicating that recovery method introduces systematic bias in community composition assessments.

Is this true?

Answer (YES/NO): NO